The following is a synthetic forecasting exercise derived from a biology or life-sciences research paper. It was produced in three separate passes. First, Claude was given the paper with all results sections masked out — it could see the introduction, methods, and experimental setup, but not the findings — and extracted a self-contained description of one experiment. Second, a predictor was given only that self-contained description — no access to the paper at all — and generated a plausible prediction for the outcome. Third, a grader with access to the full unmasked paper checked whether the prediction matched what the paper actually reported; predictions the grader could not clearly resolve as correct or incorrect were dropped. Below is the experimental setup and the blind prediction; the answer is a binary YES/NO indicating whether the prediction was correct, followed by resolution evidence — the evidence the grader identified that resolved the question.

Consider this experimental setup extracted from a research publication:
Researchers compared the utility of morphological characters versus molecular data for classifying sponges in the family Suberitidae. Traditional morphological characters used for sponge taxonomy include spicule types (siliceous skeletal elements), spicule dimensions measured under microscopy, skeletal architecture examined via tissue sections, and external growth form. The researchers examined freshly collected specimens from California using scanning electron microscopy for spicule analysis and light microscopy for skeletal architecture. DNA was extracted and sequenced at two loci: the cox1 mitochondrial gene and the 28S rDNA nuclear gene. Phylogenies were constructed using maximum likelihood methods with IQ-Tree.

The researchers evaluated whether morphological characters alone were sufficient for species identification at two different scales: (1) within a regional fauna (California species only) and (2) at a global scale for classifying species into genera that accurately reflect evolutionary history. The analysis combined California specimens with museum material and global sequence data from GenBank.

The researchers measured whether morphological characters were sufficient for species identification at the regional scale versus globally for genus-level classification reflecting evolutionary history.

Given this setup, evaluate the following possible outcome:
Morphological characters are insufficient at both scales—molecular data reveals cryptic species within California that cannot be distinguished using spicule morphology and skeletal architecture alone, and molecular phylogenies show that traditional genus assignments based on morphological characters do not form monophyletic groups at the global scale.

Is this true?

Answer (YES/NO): NO